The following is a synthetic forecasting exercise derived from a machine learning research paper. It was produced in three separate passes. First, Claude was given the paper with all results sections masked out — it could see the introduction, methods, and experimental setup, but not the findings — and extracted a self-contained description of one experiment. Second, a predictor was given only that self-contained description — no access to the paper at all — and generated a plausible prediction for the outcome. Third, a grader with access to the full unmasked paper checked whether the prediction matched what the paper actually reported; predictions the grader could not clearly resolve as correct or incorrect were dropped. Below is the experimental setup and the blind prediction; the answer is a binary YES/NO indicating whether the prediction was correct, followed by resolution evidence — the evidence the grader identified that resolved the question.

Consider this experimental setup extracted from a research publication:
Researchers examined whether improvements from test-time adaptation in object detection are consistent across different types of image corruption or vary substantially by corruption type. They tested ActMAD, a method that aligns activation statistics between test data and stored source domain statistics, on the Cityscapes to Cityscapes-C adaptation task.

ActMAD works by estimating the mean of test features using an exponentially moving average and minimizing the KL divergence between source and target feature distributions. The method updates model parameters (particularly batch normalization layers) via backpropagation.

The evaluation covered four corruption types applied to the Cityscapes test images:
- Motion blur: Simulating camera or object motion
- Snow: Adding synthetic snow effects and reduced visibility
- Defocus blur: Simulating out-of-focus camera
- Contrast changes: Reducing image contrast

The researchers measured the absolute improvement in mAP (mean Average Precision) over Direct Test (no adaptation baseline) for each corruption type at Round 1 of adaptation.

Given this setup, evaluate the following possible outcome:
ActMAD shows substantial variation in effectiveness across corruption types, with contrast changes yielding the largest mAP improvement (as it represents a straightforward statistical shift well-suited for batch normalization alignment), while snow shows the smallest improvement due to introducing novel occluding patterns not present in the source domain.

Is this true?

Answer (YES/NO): NO